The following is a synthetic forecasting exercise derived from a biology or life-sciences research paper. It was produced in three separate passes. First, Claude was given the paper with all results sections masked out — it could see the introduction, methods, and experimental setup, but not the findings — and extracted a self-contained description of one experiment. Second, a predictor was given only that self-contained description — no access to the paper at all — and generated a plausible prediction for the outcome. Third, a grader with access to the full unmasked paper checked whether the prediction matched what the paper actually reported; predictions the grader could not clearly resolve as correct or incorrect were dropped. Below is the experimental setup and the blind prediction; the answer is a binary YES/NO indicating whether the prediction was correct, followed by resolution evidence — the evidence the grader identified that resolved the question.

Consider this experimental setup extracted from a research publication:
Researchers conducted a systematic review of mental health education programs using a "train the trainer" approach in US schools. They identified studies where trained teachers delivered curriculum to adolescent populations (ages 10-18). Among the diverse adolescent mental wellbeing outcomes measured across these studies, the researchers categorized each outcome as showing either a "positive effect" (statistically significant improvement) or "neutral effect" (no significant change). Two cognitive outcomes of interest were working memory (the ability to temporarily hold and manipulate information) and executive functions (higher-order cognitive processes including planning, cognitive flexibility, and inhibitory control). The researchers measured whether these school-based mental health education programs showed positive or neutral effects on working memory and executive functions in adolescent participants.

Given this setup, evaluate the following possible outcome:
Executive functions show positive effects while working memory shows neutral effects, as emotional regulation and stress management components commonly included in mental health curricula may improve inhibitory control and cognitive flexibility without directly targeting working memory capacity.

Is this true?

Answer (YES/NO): NO